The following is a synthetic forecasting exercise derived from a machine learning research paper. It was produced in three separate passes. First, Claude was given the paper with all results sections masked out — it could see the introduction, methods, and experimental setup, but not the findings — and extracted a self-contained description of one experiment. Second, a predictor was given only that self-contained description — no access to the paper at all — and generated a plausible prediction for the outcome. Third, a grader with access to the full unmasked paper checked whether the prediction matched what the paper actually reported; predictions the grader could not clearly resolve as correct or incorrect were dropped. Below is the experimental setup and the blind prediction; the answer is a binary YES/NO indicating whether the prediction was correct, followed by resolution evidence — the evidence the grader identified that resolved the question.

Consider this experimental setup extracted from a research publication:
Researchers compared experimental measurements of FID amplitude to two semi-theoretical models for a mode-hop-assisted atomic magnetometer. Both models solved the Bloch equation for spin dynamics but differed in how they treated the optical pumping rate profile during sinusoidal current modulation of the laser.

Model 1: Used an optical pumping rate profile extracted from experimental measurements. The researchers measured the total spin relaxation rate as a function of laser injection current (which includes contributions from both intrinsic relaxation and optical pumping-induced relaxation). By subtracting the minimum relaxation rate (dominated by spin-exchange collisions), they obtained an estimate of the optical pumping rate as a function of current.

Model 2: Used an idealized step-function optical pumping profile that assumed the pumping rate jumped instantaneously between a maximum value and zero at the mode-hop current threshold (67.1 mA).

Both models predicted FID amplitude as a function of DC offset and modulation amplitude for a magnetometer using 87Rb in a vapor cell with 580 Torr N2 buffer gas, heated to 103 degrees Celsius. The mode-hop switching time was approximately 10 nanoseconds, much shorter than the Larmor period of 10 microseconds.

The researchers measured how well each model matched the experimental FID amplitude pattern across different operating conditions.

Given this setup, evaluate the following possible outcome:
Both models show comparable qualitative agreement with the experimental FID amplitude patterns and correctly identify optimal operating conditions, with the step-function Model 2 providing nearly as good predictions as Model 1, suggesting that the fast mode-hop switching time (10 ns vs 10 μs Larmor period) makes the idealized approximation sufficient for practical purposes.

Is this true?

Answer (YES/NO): NO